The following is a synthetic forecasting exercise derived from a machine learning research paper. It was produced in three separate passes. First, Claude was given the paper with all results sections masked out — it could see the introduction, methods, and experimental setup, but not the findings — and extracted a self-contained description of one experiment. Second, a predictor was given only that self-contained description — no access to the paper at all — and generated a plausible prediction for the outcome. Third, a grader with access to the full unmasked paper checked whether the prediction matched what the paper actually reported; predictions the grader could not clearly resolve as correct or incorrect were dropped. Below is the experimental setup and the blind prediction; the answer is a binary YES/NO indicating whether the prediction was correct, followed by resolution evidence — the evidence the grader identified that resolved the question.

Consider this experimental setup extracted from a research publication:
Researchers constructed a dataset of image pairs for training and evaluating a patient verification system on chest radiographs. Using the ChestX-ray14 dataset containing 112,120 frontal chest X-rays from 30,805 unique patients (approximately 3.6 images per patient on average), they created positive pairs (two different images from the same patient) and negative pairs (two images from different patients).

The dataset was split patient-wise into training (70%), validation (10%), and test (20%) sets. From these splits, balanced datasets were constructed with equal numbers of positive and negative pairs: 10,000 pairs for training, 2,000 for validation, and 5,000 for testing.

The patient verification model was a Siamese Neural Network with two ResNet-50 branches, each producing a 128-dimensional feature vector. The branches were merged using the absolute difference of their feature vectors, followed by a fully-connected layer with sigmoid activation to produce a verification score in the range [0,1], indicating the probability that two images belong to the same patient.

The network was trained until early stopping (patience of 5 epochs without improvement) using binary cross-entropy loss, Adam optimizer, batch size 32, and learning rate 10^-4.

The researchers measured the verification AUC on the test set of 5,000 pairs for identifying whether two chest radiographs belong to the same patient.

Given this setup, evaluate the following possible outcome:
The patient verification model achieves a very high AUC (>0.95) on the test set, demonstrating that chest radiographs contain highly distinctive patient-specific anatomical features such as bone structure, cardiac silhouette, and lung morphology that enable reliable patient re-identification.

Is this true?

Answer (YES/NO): NO